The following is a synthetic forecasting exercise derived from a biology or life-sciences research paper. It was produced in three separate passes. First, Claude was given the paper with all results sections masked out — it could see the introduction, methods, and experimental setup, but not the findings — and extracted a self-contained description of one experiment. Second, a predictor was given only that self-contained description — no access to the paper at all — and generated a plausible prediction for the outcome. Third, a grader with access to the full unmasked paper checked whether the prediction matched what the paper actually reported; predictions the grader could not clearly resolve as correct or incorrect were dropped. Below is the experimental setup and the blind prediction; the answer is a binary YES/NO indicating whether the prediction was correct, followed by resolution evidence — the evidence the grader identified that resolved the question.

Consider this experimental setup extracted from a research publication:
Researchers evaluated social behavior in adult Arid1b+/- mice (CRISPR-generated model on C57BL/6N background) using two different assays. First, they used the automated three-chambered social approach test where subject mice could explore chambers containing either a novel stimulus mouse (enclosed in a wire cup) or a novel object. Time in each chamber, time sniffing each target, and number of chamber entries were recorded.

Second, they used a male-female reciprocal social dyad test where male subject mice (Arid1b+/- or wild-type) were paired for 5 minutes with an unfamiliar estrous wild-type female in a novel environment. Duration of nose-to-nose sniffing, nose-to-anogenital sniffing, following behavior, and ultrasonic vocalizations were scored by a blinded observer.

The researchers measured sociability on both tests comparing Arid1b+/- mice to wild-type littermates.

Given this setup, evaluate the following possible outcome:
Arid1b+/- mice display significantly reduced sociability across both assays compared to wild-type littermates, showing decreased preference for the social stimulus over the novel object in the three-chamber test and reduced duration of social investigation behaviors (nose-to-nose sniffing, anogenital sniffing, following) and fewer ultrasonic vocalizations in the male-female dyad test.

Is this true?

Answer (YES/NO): NO